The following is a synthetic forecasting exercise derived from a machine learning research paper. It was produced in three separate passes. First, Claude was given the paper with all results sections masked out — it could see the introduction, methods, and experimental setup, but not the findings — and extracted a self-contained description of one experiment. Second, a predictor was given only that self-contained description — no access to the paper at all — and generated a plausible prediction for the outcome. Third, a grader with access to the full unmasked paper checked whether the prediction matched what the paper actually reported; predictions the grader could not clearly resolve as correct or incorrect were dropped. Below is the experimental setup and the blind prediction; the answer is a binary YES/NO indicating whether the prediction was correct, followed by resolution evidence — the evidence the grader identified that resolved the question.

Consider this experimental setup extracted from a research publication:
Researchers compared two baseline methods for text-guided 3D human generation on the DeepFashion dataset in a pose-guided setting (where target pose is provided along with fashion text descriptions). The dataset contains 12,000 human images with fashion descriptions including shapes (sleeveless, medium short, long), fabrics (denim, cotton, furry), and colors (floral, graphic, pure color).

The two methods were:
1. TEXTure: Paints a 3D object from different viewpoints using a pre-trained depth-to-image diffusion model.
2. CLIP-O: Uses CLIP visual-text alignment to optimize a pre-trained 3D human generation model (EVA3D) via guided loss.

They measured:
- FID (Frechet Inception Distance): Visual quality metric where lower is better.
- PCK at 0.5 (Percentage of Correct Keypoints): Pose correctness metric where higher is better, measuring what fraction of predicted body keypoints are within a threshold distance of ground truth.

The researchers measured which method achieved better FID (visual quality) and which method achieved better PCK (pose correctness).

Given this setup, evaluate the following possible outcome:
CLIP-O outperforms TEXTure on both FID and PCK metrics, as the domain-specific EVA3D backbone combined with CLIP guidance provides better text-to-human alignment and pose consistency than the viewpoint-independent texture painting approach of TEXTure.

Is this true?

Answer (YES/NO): YES